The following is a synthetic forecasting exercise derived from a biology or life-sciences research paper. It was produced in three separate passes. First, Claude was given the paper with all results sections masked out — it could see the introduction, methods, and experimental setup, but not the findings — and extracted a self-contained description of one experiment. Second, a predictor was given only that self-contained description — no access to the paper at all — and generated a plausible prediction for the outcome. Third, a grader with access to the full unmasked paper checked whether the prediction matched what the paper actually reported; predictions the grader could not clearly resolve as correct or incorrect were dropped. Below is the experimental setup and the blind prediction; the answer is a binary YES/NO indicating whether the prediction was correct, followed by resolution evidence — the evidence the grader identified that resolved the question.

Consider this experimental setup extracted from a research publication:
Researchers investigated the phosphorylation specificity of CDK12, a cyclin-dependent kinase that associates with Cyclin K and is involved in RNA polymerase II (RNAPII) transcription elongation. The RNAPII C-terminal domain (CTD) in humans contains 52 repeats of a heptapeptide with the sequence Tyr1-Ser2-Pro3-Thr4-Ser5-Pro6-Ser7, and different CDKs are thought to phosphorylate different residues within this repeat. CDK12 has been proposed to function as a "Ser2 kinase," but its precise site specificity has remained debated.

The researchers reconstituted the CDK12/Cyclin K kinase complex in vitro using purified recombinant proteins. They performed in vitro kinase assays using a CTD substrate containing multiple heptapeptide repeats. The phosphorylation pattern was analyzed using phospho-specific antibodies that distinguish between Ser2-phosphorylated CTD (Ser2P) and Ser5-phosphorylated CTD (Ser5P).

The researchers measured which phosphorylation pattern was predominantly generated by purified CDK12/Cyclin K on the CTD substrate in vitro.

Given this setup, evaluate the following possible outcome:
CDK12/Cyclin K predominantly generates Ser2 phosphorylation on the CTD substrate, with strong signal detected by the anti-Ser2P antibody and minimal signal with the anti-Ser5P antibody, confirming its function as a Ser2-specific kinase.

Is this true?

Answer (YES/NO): NO